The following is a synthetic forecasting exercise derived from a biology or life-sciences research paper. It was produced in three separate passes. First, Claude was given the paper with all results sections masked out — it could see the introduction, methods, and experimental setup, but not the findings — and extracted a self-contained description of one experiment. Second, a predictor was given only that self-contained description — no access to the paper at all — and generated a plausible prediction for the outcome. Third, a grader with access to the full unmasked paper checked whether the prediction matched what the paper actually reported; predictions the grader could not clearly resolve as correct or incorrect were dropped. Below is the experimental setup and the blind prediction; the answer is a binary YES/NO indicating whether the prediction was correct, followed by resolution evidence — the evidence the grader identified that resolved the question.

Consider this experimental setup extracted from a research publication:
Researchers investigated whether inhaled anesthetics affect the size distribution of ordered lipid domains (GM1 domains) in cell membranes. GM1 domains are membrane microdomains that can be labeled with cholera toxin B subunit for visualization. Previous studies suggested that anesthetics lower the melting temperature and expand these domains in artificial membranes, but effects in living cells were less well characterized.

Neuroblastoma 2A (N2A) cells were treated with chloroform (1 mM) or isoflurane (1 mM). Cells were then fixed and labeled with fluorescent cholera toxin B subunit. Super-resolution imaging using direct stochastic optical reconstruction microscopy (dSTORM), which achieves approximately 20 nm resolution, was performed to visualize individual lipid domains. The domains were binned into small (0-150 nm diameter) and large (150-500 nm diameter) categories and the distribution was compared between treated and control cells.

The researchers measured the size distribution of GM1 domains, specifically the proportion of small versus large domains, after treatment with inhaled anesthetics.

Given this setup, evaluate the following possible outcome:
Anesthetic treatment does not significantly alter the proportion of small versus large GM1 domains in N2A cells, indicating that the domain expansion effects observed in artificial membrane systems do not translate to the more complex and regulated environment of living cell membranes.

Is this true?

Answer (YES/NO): NO